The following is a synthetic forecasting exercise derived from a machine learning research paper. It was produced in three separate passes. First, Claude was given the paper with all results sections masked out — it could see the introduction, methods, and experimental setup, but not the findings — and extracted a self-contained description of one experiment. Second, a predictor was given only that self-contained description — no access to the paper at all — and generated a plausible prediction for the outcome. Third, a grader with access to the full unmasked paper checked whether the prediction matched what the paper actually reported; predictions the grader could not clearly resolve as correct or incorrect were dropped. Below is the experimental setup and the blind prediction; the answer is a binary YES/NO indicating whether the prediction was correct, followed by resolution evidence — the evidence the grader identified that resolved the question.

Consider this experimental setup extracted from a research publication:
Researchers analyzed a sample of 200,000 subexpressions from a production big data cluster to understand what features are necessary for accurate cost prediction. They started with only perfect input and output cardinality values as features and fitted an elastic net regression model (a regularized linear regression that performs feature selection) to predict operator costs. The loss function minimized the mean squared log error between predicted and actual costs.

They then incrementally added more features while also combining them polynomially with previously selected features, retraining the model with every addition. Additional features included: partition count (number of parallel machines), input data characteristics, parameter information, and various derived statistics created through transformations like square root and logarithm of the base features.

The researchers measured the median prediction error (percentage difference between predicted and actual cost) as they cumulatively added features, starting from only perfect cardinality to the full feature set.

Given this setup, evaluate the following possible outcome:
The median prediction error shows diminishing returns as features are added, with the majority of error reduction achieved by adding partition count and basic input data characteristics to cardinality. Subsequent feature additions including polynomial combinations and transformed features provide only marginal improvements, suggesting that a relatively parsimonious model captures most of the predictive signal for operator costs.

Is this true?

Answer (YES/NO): NO